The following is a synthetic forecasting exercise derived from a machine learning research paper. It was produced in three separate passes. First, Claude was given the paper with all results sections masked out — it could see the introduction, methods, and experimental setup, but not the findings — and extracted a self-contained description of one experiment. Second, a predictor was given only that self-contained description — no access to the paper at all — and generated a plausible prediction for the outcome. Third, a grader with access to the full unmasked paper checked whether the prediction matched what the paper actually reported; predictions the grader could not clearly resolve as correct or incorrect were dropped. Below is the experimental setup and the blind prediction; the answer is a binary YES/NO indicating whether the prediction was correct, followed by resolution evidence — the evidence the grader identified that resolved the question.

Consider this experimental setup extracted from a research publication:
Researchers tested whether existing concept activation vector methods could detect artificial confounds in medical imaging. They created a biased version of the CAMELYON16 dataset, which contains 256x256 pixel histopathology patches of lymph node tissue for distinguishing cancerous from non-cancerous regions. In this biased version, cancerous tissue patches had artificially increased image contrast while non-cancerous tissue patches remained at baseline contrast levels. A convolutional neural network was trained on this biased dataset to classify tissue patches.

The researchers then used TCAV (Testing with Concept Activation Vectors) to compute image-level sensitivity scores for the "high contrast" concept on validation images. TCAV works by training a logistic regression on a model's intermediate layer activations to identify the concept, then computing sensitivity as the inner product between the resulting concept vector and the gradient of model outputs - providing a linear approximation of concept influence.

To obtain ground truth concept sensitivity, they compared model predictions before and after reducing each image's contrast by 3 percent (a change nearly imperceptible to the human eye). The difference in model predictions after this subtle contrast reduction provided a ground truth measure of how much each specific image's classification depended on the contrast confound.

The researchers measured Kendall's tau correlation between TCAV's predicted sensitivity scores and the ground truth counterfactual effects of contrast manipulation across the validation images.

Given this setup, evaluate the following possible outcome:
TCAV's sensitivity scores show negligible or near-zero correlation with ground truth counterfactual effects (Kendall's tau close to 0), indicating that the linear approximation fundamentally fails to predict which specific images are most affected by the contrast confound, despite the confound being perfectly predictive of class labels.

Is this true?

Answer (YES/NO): YES